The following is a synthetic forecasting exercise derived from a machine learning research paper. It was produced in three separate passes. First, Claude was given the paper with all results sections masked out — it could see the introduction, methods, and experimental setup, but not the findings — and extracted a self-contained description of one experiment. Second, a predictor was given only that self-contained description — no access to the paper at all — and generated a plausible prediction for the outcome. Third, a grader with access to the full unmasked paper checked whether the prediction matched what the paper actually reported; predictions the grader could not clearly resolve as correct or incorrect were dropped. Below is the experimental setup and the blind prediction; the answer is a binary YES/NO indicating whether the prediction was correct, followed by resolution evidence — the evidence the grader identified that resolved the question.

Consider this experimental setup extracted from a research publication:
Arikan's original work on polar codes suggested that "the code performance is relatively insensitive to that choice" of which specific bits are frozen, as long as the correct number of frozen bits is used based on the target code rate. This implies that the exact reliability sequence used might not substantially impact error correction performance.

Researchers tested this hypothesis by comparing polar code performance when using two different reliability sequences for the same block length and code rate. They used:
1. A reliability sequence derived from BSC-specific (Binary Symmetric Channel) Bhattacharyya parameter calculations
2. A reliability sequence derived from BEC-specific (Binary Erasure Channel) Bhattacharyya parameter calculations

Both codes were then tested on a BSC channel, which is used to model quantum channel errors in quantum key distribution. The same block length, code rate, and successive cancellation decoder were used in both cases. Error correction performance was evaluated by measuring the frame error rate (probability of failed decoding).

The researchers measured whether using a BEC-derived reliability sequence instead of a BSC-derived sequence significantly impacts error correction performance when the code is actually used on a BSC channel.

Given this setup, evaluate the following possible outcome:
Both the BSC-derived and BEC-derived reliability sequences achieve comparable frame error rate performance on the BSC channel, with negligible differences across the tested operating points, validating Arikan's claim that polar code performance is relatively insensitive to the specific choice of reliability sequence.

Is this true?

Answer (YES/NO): NO